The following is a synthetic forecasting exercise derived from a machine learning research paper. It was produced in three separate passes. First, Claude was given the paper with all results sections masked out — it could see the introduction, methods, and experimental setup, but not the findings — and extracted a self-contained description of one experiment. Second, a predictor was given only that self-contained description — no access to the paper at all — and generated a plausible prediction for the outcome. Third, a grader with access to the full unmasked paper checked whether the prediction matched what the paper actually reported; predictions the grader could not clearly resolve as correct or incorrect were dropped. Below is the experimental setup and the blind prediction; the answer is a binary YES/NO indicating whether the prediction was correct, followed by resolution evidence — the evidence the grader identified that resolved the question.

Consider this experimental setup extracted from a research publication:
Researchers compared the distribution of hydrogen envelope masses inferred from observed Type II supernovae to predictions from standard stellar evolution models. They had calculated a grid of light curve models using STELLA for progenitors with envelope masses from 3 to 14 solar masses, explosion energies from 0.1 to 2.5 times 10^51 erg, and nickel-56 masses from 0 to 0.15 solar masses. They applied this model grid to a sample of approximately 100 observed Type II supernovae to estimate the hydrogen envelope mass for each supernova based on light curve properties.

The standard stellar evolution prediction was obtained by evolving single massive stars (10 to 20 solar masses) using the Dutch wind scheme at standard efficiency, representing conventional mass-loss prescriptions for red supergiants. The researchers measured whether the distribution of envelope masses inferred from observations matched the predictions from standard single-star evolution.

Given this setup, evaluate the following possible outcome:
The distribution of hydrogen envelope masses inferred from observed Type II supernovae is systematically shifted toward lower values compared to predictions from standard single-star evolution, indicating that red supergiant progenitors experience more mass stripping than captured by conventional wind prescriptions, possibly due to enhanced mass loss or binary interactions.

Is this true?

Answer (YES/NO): YES